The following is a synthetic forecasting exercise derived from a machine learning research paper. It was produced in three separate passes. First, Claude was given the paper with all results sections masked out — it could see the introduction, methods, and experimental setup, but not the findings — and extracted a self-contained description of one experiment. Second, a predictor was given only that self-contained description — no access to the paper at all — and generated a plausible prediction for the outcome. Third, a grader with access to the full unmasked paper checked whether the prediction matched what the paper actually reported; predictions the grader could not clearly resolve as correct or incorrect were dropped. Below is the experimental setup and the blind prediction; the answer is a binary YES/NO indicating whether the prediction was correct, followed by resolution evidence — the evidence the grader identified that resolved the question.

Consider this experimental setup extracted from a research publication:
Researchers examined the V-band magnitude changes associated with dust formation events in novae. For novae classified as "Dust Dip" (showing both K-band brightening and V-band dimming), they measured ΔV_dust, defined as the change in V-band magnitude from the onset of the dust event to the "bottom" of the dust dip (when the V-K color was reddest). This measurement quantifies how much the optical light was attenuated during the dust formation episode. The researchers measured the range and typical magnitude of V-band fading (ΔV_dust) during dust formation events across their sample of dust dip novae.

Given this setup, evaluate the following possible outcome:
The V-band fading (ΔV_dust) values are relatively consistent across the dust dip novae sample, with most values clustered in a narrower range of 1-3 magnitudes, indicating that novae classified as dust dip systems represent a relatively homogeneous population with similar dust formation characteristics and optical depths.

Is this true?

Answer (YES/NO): NO